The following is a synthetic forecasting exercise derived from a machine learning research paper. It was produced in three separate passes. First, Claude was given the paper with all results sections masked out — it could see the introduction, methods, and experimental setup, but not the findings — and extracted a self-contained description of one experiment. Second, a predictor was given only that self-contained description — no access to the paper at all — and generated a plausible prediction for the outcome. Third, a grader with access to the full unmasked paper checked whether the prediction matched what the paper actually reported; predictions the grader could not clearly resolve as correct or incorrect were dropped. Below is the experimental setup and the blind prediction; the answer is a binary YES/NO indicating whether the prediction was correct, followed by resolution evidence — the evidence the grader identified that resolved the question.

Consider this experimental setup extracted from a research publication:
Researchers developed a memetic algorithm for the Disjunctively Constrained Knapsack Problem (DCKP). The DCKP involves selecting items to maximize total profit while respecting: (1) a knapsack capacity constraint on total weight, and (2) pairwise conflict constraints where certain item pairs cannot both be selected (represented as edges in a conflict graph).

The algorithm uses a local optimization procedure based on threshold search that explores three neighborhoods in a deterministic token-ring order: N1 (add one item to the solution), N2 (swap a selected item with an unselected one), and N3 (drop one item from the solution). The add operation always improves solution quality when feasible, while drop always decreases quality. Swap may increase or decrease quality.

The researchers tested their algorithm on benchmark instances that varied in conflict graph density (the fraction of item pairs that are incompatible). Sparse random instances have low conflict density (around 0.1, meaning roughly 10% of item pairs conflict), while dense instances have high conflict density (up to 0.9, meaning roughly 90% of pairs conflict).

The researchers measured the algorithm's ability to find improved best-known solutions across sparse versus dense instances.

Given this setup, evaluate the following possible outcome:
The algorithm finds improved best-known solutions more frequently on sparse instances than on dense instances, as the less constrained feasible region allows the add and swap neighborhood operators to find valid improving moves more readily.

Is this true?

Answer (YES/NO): NO